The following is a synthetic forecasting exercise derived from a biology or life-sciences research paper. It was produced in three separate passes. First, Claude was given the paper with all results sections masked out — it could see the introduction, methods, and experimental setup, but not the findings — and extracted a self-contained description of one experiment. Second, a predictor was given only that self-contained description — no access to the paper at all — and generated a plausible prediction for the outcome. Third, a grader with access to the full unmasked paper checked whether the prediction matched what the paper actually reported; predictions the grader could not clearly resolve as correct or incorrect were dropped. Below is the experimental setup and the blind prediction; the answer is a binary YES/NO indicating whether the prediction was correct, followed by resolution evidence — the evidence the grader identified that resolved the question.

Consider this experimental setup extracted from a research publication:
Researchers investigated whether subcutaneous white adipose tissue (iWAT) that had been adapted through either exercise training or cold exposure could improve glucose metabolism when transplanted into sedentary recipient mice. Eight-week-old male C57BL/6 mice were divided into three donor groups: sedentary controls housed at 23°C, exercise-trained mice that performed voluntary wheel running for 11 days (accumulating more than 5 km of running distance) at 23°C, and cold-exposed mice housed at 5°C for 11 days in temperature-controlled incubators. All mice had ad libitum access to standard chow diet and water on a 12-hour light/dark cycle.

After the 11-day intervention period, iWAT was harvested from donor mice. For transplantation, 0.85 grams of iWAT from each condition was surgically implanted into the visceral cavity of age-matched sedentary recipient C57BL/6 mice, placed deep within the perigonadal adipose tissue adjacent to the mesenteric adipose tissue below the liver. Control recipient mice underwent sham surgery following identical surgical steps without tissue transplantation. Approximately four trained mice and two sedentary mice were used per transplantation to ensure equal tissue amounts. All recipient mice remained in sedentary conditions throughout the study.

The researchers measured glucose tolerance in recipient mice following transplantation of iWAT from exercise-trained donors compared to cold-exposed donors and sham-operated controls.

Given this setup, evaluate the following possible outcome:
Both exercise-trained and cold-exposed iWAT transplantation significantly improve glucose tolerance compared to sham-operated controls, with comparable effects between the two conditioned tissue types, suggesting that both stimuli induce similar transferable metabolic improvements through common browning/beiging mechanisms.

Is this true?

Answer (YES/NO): NO